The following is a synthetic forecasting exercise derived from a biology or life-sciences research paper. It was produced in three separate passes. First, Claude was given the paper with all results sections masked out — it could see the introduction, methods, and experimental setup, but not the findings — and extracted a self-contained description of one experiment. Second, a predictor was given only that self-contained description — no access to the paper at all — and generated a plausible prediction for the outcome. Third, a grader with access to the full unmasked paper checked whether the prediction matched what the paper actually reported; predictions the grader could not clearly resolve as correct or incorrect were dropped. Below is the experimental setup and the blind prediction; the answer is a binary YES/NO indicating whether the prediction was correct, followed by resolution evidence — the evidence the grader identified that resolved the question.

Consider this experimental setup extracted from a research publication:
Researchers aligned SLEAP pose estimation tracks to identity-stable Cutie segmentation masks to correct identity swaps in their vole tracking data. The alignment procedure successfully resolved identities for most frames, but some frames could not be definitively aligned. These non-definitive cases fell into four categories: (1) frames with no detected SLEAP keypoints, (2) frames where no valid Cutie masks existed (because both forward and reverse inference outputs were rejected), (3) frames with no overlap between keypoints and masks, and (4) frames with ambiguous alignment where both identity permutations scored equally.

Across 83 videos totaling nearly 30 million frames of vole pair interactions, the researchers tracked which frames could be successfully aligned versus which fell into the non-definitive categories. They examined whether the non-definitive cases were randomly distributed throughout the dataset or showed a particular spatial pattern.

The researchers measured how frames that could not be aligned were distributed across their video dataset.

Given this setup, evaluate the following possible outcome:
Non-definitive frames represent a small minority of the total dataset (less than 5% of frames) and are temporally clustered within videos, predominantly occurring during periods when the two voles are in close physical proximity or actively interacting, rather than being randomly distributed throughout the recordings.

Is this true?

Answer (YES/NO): NO